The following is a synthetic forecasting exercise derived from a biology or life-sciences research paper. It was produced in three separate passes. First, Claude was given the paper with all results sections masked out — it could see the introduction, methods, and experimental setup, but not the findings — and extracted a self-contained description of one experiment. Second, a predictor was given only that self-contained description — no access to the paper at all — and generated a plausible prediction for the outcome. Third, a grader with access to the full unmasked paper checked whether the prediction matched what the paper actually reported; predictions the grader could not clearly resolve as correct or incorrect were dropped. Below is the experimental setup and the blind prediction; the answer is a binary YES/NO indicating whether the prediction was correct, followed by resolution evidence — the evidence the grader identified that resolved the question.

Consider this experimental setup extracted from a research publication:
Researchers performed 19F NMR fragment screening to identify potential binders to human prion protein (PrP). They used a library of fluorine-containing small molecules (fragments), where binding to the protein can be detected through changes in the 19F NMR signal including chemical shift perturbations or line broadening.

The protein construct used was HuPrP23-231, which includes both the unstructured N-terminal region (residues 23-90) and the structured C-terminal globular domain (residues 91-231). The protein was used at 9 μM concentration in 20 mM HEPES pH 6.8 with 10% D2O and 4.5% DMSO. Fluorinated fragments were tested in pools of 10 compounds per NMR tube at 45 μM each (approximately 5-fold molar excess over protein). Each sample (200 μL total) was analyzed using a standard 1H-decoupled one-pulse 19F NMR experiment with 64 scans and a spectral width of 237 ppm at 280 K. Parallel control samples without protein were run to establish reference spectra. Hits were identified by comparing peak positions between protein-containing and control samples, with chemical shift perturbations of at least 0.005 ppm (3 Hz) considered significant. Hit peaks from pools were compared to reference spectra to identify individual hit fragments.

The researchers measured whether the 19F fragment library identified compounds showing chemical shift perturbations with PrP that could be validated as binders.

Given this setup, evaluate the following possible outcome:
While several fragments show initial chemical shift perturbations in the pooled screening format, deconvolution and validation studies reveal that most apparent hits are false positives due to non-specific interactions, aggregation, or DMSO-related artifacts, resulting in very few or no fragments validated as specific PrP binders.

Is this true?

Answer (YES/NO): YES